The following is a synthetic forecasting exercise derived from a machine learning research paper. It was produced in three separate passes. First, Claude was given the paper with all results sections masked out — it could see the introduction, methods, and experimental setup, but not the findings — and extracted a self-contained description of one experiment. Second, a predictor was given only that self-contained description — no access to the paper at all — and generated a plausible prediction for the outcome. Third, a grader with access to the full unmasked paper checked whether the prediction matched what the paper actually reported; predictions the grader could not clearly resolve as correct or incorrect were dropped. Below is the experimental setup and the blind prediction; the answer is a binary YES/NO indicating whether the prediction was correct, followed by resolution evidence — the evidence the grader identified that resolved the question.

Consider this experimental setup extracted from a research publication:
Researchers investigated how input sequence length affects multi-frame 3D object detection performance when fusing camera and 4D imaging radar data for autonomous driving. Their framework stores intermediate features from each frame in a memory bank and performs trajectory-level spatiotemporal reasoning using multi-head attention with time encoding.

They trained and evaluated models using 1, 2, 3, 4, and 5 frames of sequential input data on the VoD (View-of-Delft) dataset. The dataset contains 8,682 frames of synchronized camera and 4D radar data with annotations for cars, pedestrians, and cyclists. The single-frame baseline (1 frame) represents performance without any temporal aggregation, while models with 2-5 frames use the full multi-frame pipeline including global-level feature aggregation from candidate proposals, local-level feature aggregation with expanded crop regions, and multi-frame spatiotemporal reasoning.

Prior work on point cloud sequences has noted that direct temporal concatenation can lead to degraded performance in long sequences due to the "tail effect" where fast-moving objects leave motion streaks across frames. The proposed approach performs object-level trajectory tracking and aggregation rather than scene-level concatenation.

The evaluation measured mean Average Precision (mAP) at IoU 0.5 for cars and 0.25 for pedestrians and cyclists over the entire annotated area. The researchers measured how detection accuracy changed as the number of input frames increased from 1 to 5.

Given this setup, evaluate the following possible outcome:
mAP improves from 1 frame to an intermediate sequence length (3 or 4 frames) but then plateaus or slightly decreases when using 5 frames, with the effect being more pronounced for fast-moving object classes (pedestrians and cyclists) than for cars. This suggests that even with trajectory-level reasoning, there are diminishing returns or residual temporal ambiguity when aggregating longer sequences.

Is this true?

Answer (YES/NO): NO